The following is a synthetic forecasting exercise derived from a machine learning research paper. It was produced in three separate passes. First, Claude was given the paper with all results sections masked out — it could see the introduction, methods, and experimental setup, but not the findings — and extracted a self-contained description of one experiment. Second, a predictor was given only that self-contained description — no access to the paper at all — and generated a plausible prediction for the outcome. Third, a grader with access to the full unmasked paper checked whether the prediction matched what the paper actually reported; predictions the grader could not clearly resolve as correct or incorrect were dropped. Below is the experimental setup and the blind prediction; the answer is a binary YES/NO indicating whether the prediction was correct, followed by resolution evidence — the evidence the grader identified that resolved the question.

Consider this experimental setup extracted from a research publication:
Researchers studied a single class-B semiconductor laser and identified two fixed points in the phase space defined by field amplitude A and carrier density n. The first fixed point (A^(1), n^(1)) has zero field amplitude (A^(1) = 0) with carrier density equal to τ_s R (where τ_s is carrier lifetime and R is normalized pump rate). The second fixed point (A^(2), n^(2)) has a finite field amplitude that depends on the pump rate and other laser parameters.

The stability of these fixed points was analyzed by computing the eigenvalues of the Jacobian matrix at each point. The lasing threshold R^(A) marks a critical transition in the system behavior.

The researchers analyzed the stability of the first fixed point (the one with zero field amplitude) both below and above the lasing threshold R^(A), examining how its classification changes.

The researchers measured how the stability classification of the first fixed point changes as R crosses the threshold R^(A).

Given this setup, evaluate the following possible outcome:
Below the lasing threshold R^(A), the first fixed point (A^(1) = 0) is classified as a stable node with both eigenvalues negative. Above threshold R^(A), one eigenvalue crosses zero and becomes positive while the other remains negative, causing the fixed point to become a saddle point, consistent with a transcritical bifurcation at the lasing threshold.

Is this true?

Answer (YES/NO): YES